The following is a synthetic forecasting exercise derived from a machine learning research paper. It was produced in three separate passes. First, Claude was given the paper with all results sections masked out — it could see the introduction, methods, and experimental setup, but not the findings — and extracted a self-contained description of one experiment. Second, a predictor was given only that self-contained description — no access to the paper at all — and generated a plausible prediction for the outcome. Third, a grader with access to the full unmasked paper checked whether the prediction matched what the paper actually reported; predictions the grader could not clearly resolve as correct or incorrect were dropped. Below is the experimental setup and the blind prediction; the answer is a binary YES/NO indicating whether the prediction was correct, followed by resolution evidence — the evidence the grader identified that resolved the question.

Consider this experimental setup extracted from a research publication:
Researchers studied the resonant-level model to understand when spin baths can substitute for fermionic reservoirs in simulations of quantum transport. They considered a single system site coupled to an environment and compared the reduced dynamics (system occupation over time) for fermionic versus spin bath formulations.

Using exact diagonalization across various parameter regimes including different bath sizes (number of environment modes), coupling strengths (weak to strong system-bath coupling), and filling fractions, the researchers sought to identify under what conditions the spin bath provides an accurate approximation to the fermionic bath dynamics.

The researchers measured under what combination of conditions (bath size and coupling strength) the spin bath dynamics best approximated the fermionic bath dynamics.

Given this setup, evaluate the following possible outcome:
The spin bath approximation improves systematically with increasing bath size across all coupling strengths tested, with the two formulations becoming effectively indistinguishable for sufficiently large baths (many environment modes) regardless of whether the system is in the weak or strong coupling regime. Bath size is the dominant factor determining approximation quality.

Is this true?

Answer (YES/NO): NO